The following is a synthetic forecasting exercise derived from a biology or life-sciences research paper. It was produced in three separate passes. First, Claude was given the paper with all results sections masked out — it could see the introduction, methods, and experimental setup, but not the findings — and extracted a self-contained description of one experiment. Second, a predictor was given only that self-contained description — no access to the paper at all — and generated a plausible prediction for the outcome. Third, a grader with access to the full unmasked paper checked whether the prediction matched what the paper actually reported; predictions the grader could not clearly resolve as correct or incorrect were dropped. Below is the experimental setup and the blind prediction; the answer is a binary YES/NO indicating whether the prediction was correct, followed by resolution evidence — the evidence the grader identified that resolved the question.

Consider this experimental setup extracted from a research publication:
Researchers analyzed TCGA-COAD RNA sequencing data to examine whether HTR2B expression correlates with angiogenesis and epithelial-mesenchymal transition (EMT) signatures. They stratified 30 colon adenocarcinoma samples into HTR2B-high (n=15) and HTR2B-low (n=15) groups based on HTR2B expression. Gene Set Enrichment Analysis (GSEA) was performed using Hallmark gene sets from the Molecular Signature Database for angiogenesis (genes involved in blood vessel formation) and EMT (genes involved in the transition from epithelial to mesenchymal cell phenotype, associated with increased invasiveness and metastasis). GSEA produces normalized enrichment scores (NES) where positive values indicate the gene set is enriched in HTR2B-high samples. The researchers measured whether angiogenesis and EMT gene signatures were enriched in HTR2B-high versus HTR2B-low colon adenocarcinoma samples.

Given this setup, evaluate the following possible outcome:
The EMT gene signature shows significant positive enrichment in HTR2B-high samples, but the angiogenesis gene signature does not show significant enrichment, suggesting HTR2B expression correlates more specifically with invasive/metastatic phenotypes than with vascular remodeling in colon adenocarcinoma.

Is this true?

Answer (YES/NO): NO